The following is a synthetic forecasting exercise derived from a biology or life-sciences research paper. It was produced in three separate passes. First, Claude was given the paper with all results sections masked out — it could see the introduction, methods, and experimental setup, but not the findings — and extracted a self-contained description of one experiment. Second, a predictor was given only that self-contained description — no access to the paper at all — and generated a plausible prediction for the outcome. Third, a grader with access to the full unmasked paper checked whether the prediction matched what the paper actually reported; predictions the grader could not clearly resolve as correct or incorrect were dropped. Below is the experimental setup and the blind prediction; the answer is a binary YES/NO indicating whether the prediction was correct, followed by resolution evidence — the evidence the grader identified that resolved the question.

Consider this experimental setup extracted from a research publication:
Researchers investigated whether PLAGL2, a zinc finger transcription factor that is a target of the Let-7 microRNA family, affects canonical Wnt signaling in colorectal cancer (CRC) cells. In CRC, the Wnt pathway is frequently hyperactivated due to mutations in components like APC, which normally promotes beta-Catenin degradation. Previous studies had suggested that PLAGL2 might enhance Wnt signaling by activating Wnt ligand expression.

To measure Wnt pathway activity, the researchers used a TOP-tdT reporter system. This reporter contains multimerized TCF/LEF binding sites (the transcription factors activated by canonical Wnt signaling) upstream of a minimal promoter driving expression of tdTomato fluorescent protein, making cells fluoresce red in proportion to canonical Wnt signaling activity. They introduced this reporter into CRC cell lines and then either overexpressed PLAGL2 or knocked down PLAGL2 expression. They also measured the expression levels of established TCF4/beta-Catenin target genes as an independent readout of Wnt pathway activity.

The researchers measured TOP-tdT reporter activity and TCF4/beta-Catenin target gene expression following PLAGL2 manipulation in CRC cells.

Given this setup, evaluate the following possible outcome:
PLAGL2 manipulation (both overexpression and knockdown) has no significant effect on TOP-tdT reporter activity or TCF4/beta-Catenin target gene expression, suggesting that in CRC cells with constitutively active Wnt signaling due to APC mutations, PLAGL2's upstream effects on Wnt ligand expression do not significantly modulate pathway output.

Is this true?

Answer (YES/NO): NO